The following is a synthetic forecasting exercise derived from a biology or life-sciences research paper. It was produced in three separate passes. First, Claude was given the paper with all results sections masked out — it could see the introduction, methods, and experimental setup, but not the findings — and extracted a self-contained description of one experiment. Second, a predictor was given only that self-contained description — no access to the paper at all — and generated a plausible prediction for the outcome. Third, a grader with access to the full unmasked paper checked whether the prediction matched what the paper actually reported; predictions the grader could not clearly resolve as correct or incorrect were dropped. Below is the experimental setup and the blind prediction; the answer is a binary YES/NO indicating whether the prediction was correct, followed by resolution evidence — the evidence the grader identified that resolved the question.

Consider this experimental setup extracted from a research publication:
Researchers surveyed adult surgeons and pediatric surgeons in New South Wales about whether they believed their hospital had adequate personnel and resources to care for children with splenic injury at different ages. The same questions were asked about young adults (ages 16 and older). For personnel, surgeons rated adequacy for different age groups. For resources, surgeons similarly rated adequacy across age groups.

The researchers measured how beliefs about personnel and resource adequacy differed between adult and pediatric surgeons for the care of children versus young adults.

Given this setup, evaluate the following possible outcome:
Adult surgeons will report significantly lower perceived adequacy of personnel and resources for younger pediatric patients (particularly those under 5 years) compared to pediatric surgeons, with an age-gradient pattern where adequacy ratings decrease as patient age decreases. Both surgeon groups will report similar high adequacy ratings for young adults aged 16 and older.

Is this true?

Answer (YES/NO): NO